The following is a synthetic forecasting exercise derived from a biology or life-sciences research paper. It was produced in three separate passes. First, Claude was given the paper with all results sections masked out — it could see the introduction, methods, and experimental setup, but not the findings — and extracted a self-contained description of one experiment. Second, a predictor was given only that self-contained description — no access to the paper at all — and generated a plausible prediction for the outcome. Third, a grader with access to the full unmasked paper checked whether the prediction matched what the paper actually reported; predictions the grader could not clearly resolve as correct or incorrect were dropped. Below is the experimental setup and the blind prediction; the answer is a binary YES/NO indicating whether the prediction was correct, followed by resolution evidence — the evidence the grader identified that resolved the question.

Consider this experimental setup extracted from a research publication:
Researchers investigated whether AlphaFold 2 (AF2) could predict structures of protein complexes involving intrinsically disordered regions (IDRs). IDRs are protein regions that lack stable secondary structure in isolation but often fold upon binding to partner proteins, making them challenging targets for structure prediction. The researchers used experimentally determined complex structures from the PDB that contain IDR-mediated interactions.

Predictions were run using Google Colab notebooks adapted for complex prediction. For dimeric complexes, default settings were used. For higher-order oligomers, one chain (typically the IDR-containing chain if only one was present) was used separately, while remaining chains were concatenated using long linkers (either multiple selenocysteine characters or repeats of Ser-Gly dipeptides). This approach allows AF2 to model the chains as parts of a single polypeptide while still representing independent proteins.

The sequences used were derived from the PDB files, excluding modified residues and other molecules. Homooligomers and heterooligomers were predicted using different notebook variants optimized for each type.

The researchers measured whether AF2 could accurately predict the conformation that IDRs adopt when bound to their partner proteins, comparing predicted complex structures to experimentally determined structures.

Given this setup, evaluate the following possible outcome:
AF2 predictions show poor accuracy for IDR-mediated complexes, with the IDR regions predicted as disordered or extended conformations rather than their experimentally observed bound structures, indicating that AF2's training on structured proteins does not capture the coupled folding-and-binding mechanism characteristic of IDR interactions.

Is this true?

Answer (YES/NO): NO